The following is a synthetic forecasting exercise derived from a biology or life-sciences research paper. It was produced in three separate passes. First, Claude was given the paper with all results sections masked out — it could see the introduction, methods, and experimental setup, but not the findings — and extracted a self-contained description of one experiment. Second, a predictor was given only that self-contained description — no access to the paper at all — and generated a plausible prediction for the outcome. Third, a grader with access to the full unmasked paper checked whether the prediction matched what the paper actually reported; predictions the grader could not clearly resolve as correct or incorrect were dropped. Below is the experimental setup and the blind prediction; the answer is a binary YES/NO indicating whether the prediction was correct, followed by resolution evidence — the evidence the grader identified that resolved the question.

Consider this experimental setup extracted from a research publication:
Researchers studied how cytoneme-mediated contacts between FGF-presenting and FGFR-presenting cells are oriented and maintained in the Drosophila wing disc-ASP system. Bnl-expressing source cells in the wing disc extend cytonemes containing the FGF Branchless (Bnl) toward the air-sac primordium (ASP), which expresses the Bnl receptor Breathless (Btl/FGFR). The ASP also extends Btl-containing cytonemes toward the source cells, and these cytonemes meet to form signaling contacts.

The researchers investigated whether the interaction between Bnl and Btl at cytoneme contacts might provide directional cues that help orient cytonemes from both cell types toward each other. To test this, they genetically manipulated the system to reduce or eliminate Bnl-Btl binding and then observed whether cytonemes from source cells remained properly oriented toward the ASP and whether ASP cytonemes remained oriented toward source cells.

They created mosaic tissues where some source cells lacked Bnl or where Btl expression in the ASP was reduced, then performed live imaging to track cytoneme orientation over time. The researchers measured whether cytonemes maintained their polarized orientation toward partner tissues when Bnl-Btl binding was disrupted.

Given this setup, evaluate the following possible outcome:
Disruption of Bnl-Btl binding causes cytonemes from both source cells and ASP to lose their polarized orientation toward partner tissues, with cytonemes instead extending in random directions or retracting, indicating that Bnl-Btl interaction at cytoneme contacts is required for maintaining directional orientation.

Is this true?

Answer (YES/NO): YES